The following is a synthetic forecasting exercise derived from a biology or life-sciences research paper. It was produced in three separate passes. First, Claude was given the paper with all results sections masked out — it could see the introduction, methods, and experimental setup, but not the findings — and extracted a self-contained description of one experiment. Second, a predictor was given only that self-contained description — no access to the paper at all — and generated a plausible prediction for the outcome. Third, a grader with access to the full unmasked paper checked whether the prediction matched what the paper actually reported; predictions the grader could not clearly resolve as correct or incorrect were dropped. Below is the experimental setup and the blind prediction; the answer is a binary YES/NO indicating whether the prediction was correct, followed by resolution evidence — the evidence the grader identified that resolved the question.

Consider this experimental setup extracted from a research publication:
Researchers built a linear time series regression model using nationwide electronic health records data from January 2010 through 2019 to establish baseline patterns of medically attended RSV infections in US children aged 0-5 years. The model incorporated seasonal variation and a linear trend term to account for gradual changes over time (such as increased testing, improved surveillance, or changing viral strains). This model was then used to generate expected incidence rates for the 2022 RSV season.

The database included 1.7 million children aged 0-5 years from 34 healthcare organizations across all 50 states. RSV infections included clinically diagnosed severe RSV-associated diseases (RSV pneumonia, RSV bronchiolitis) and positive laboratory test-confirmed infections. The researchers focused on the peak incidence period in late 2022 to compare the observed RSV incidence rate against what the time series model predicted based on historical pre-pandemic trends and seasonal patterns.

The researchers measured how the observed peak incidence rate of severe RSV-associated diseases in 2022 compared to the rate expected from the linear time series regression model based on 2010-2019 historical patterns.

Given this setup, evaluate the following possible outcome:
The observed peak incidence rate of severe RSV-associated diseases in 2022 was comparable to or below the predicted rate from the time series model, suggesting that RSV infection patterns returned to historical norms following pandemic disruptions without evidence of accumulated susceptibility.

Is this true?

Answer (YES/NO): NO